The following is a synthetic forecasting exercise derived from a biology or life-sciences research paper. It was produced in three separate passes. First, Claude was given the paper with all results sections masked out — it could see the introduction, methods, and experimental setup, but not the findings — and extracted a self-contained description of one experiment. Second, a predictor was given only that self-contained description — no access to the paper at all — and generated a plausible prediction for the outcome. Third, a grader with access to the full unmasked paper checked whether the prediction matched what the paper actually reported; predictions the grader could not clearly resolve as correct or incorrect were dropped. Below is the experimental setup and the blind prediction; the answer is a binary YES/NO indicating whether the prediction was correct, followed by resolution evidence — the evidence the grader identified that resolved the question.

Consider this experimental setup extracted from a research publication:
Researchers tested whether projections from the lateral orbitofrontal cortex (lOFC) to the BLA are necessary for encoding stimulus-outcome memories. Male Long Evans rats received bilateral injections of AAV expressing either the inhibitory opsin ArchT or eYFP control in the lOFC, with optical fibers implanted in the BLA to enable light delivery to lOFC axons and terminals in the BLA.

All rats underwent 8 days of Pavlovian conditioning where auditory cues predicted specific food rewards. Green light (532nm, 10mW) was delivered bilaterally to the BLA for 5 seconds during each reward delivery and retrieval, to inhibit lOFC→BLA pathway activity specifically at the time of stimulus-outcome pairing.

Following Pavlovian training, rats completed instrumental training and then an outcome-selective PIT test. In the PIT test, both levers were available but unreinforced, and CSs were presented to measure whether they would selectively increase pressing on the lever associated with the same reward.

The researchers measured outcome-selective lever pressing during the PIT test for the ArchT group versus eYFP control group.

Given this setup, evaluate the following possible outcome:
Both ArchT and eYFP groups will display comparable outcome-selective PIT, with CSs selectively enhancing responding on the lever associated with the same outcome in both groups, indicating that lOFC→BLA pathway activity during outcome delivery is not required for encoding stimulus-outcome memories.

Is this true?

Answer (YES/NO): NO